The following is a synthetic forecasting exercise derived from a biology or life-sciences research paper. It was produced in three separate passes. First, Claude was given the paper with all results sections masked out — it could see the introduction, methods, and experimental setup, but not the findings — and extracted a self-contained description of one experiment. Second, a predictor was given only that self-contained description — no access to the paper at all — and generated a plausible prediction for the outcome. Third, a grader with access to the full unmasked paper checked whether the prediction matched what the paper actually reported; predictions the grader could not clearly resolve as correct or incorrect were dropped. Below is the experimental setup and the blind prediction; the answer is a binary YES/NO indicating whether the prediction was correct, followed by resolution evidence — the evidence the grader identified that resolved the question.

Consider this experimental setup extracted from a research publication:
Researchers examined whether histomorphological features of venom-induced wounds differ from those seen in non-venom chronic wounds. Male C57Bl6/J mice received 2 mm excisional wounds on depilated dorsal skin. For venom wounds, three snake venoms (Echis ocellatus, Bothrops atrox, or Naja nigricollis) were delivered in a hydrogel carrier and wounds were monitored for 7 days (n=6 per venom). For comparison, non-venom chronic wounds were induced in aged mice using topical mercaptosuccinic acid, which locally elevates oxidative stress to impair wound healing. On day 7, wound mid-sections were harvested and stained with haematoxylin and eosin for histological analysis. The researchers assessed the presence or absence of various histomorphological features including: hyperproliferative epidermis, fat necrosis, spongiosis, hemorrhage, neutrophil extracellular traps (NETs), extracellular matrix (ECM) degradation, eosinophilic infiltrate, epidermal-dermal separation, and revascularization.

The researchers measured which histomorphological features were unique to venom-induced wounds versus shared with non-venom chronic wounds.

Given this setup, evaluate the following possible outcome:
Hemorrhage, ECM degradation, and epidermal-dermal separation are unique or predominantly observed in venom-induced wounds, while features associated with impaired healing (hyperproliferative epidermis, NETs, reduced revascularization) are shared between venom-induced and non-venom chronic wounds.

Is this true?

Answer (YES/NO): NO